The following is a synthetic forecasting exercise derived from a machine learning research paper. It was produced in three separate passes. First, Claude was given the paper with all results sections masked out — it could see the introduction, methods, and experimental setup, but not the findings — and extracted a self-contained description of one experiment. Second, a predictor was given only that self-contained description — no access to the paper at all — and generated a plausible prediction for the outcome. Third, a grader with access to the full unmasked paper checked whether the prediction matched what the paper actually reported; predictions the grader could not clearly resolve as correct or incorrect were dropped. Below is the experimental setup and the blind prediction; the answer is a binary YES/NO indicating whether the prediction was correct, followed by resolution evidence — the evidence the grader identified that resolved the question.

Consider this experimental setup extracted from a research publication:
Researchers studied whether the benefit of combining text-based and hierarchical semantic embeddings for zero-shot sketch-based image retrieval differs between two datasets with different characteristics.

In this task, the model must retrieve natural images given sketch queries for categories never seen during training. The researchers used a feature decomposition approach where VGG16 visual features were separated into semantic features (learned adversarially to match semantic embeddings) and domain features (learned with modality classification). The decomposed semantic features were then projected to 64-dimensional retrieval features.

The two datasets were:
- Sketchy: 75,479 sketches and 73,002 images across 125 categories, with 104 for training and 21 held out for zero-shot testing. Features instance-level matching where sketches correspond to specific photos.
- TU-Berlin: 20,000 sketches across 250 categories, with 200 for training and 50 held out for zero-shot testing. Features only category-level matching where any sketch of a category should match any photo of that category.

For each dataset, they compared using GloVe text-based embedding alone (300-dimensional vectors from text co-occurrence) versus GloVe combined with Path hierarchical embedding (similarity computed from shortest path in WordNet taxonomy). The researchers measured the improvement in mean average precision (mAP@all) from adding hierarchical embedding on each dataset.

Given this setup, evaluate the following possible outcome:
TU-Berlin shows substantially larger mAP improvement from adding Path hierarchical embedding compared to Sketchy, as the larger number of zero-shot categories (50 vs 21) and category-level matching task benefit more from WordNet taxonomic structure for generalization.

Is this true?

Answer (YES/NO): YES